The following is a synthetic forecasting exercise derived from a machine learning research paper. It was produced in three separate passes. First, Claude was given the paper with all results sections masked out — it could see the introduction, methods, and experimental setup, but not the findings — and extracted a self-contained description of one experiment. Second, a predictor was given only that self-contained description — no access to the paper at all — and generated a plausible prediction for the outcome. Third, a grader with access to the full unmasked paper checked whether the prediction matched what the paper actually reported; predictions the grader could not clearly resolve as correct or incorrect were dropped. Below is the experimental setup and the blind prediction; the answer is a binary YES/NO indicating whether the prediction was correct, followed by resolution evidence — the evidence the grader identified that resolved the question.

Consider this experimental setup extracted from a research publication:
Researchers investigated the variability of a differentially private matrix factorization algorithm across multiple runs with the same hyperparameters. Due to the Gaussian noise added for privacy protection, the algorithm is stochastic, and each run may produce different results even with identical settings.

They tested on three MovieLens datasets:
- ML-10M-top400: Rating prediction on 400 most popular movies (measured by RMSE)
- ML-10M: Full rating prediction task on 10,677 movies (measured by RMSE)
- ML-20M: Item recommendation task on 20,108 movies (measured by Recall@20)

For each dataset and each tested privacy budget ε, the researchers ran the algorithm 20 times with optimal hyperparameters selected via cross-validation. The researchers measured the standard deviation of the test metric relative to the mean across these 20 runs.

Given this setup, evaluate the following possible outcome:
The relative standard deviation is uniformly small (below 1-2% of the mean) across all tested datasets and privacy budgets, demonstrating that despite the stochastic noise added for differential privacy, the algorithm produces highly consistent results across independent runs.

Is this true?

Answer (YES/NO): YES